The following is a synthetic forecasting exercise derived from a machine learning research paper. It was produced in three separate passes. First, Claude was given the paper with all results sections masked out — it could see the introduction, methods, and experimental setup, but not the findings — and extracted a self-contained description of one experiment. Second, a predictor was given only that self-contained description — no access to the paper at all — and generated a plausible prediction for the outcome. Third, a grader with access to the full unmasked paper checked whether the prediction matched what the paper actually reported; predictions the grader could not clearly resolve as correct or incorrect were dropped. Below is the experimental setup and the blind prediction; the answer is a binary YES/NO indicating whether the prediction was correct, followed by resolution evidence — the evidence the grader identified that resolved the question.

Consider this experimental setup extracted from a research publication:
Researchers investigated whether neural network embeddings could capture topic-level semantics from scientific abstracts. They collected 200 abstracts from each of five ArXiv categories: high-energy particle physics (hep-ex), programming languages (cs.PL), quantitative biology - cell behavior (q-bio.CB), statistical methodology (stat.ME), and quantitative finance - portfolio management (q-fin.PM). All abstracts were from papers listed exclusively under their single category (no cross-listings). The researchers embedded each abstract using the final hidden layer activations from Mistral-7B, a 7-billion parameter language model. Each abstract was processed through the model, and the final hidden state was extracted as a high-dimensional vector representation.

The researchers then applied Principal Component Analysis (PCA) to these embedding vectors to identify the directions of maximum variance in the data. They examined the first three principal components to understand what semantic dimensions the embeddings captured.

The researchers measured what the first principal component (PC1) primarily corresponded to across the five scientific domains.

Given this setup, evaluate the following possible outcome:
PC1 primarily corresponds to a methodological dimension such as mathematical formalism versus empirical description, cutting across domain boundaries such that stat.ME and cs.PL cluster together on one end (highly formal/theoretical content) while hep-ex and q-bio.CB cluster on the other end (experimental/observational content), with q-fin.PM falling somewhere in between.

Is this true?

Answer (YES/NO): NO